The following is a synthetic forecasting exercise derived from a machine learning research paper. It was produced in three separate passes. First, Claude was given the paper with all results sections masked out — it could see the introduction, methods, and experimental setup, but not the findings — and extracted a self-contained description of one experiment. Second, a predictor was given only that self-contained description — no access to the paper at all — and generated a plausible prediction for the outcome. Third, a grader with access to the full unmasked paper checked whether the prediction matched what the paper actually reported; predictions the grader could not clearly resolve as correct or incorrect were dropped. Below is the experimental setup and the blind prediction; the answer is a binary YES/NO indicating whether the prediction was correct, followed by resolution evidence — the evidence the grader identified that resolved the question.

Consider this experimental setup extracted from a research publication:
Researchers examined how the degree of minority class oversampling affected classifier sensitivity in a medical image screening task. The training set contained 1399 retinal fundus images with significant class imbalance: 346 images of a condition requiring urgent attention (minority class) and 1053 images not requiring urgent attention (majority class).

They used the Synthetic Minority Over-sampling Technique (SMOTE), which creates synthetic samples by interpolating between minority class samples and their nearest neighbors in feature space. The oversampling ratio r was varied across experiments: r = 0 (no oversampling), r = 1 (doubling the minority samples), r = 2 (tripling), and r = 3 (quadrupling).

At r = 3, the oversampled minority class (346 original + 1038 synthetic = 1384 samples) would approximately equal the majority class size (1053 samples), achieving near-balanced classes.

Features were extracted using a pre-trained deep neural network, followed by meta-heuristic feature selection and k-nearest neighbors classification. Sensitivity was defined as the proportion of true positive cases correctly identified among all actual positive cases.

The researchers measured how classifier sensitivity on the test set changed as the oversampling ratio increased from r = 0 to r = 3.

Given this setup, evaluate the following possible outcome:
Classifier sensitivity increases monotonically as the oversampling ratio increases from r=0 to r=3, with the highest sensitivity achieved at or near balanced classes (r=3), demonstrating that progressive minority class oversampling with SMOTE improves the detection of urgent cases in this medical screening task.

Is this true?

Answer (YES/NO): NO